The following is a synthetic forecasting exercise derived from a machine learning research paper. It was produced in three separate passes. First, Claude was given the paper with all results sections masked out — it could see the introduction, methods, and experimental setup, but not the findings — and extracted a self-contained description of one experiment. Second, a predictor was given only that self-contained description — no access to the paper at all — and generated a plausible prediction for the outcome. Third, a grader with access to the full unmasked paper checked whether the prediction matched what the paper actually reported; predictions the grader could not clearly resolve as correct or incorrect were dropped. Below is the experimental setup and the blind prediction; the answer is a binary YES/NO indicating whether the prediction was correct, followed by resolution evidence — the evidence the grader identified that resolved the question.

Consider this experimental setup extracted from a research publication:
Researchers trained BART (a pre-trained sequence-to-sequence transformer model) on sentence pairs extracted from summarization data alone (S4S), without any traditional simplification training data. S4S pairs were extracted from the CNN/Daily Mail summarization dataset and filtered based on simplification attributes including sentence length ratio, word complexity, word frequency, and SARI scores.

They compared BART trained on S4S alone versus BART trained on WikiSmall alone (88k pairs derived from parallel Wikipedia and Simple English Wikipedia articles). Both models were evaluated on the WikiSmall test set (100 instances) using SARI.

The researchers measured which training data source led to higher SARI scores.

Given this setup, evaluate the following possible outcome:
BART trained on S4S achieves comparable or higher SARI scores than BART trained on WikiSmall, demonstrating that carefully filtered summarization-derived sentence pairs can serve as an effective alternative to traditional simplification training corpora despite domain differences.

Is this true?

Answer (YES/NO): NO